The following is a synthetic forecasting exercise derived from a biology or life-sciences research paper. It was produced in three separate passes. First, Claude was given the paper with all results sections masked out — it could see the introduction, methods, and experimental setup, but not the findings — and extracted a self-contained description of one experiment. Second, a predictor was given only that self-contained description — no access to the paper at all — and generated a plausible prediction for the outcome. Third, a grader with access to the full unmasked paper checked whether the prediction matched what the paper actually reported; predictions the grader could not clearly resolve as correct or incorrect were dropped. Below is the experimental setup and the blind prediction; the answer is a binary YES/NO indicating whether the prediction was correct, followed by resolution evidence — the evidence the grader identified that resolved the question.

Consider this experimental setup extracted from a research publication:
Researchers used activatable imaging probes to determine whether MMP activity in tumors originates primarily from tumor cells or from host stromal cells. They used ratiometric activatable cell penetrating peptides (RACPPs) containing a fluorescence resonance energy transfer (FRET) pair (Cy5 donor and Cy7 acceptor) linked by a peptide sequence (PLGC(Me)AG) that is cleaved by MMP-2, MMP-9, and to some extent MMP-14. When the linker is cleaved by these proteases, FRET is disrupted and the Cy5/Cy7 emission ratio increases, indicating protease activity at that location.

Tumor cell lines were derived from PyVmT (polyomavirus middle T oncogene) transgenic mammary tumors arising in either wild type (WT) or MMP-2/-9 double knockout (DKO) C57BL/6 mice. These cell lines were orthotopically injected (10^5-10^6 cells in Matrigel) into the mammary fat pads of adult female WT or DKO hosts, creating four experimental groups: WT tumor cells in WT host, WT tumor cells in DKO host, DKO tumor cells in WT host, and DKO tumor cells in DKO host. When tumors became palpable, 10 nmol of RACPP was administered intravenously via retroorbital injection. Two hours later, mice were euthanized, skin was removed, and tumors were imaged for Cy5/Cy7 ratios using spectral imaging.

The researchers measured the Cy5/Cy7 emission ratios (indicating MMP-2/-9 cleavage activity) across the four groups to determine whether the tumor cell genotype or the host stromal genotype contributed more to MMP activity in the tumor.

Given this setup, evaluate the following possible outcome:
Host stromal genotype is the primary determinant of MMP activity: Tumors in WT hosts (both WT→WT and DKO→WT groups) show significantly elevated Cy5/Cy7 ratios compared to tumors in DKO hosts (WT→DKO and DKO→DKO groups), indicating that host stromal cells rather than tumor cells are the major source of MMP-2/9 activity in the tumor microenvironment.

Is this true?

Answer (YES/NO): NO